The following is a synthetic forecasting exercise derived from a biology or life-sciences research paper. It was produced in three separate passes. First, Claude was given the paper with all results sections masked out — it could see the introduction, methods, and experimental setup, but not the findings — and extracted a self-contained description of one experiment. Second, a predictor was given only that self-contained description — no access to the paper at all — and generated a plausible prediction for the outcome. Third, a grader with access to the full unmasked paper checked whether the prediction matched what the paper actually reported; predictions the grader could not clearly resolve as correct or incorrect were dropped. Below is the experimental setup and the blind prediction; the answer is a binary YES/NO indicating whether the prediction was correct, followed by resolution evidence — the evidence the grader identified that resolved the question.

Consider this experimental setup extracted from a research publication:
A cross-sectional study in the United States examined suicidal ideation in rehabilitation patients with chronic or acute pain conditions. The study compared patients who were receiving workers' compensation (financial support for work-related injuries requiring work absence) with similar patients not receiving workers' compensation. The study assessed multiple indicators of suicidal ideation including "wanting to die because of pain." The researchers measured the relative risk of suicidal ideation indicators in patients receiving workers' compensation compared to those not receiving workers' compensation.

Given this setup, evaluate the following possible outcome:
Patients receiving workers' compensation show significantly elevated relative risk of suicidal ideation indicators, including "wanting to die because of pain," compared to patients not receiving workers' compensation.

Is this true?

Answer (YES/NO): YES